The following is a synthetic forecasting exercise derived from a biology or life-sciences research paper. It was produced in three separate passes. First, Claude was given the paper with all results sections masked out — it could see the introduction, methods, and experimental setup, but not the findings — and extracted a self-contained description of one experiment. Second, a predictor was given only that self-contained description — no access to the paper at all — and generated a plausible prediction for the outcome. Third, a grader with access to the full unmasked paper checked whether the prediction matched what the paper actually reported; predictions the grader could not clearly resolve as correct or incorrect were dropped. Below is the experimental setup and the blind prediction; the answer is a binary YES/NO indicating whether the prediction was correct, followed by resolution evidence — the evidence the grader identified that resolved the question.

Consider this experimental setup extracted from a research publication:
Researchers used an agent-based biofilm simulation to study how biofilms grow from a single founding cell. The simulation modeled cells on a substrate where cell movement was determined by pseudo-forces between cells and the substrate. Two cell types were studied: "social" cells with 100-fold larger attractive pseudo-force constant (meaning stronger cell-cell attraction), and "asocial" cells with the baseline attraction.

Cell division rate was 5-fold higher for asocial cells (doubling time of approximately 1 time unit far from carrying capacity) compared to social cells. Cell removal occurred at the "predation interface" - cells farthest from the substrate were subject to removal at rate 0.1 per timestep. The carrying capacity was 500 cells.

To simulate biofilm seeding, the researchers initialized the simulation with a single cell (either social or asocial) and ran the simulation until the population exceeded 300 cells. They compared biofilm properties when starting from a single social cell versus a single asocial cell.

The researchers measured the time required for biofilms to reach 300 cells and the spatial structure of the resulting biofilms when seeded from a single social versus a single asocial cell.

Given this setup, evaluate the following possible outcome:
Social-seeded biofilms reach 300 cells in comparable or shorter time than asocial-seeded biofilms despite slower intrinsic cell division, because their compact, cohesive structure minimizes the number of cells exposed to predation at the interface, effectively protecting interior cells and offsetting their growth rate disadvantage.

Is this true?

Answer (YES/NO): NO